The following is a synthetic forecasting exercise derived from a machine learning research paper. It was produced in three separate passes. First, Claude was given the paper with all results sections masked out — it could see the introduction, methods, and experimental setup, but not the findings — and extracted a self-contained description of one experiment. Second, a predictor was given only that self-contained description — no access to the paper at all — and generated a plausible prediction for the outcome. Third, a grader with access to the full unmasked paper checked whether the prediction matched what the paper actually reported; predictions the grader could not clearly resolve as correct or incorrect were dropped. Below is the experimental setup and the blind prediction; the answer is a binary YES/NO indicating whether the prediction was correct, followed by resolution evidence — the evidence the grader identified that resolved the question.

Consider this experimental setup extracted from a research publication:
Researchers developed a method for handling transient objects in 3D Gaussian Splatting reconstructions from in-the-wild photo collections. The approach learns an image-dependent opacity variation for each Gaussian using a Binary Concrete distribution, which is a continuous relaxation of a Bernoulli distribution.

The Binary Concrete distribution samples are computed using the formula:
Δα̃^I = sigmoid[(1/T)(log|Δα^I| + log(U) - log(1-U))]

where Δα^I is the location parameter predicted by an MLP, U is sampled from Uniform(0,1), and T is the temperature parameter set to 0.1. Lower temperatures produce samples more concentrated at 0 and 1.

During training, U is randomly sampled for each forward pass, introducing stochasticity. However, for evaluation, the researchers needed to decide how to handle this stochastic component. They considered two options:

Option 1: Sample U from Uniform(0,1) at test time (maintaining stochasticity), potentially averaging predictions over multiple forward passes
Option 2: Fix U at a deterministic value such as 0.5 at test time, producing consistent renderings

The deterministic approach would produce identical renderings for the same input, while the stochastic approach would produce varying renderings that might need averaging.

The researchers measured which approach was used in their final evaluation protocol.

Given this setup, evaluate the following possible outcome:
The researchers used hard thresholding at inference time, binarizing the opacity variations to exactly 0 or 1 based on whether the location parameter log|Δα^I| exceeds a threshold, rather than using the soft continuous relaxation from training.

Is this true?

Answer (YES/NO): NO